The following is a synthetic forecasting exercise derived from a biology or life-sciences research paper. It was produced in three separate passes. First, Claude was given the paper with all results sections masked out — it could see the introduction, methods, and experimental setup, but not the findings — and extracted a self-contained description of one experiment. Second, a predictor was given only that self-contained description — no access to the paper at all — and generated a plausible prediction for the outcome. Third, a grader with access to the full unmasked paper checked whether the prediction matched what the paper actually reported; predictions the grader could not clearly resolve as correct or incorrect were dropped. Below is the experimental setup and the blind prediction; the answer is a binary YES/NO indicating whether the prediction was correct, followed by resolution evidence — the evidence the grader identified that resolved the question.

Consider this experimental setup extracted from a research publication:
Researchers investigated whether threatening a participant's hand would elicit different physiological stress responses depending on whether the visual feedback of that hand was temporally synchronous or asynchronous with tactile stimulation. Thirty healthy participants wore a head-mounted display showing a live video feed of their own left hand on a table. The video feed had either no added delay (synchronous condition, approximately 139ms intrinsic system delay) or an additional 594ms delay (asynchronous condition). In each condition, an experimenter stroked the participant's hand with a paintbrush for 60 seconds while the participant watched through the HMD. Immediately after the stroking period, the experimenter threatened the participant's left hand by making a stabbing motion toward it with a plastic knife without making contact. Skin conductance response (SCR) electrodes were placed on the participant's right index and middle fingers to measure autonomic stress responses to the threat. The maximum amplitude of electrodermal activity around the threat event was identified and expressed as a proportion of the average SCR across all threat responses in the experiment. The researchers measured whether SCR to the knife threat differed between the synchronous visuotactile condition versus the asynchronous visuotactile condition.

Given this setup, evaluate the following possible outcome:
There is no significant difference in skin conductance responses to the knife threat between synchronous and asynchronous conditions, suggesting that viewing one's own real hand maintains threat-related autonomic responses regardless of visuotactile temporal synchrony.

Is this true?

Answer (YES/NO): YES